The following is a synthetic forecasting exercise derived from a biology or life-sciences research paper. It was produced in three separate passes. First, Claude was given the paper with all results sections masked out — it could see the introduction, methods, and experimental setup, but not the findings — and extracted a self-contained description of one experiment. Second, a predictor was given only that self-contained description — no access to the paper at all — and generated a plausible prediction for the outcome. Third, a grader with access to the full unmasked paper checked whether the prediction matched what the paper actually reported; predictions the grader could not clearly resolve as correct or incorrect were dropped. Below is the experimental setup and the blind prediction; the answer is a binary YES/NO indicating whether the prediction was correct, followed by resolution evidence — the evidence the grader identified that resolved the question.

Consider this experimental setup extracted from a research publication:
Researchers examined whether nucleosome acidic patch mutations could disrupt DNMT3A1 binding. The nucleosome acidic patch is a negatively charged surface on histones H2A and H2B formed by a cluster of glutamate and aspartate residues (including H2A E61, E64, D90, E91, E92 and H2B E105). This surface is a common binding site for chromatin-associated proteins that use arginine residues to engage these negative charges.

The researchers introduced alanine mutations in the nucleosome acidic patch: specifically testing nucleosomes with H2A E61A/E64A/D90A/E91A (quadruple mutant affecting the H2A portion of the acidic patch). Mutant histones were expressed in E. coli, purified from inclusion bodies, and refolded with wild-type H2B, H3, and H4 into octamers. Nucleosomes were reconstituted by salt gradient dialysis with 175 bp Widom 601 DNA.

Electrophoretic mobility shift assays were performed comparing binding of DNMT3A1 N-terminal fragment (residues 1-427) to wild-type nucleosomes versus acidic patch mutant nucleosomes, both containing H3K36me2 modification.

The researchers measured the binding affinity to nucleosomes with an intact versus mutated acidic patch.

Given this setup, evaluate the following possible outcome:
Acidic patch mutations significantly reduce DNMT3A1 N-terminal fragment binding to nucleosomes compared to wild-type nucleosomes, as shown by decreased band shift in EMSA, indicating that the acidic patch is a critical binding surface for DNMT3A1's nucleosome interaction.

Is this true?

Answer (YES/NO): YES